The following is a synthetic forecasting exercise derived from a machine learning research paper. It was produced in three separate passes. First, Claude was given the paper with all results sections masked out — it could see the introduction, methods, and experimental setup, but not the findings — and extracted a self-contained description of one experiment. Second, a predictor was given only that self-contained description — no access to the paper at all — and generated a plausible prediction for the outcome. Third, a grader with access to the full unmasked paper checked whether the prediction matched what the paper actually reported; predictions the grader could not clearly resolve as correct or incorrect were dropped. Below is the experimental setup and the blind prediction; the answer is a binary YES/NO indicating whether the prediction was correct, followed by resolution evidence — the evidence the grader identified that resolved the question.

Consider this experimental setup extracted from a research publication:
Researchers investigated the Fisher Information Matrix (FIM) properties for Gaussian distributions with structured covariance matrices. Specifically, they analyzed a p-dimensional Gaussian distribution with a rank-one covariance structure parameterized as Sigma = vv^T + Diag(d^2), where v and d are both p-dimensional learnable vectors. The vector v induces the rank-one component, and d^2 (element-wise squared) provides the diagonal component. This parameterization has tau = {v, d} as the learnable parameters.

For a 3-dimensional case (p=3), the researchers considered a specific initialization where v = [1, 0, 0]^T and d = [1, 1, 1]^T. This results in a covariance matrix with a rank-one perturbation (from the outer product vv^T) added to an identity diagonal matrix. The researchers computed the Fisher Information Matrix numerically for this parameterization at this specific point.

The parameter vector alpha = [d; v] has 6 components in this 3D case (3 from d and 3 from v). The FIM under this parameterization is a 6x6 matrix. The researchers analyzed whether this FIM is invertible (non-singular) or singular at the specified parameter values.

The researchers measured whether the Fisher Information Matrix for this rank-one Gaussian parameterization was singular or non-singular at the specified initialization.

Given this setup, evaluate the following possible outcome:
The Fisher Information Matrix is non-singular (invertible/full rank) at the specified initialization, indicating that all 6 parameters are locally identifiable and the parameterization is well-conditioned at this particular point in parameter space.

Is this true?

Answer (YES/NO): NO